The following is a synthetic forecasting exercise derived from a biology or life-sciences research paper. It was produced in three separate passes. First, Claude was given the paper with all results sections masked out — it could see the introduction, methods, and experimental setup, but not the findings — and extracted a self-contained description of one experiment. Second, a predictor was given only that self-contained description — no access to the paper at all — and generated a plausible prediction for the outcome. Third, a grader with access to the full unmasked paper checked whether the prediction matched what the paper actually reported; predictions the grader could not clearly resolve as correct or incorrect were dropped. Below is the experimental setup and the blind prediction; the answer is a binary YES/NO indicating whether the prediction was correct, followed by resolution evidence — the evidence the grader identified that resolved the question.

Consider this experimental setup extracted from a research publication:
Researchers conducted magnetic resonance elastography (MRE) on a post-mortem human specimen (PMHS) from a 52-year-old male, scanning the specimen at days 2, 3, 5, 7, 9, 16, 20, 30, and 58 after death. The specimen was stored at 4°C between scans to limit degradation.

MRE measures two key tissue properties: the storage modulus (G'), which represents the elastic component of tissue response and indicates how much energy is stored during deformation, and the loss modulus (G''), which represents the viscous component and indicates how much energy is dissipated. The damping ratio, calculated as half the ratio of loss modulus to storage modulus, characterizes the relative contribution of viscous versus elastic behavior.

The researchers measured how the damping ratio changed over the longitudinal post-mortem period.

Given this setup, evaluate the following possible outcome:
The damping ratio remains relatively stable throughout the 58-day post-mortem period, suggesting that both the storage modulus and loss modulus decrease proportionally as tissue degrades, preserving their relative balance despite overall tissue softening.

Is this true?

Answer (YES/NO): NO